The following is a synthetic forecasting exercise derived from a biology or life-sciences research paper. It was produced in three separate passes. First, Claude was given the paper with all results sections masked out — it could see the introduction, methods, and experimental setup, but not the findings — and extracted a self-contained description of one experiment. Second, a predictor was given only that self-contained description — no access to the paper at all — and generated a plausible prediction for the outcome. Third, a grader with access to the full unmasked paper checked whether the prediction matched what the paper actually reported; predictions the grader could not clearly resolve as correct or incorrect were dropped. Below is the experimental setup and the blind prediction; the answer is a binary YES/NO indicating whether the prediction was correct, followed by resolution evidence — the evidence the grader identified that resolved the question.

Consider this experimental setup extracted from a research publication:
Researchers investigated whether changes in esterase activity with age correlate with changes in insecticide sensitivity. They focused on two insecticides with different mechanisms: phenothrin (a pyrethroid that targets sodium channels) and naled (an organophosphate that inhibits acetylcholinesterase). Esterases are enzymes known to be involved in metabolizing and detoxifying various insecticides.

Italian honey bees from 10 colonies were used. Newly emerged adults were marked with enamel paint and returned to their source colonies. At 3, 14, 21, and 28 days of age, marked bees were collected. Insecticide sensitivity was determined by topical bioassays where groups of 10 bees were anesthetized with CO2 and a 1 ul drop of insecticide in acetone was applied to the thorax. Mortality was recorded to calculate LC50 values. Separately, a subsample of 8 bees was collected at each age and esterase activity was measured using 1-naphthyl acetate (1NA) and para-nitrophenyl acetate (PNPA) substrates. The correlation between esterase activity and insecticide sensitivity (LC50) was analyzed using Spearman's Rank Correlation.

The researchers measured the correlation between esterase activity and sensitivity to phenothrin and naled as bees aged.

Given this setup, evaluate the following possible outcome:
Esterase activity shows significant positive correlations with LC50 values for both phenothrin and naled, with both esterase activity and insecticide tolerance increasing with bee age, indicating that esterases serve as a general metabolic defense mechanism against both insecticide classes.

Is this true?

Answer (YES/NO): NO